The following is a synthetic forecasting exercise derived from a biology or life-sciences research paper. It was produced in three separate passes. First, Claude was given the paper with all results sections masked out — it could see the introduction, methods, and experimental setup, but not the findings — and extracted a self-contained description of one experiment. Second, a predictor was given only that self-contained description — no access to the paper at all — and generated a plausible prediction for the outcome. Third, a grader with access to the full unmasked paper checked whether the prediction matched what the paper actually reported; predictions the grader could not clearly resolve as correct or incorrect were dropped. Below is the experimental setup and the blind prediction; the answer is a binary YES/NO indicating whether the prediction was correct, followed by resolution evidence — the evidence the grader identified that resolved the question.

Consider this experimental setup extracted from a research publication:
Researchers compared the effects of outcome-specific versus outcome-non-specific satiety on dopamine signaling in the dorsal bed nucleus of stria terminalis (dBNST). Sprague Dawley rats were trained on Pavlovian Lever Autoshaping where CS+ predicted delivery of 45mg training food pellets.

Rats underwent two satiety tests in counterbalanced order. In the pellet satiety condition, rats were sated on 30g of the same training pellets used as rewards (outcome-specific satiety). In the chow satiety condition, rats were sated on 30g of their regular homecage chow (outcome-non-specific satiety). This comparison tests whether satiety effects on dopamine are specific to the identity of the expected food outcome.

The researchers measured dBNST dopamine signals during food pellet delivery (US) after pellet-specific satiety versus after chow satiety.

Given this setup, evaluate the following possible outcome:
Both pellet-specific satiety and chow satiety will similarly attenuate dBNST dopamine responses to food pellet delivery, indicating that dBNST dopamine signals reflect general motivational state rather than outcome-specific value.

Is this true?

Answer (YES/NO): NO